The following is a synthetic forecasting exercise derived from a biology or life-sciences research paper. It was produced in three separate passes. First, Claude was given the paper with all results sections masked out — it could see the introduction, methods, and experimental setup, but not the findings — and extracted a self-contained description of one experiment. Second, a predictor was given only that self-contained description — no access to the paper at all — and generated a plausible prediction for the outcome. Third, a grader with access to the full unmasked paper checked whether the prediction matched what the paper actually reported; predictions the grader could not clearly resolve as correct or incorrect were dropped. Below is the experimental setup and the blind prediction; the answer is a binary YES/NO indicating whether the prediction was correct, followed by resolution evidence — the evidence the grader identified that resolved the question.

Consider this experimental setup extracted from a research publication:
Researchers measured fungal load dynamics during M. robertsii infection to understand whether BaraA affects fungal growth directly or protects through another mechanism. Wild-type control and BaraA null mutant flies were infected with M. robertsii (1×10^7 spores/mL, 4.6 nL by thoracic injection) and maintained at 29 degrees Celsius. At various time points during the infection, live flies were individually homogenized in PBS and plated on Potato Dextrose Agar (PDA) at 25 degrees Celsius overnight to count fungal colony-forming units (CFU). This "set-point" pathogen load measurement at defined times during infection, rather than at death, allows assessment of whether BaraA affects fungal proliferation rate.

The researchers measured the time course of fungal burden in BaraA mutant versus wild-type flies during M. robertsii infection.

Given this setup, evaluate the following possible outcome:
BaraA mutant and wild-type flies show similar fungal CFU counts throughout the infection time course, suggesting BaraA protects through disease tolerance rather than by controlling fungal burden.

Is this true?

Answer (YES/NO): YES